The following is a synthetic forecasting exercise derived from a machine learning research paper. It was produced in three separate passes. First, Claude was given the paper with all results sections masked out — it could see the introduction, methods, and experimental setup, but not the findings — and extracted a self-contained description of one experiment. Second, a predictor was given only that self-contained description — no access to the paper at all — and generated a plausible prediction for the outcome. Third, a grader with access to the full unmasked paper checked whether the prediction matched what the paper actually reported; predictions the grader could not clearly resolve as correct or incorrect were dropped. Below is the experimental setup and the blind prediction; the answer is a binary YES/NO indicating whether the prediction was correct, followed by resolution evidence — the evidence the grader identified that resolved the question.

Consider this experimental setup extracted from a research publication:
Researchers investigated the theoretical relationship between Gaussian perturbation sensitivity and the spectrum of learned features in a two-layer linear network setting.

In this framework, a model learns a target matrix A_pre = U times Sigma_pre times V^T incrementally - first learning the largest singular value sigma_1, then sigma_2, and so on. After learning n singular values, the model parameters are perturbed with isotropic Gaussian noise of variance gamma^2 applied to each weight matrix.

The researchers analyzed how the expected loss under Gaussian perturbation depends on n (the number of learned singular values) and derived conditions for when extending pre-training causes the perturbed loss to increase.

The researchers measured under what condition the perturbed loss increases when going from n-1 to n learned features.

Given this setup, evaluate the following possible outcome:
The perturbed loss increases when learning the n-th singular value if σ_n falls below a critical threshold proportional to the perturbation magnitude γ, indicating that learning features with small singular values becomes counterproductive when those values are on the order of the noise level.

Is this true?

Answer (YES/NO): NO